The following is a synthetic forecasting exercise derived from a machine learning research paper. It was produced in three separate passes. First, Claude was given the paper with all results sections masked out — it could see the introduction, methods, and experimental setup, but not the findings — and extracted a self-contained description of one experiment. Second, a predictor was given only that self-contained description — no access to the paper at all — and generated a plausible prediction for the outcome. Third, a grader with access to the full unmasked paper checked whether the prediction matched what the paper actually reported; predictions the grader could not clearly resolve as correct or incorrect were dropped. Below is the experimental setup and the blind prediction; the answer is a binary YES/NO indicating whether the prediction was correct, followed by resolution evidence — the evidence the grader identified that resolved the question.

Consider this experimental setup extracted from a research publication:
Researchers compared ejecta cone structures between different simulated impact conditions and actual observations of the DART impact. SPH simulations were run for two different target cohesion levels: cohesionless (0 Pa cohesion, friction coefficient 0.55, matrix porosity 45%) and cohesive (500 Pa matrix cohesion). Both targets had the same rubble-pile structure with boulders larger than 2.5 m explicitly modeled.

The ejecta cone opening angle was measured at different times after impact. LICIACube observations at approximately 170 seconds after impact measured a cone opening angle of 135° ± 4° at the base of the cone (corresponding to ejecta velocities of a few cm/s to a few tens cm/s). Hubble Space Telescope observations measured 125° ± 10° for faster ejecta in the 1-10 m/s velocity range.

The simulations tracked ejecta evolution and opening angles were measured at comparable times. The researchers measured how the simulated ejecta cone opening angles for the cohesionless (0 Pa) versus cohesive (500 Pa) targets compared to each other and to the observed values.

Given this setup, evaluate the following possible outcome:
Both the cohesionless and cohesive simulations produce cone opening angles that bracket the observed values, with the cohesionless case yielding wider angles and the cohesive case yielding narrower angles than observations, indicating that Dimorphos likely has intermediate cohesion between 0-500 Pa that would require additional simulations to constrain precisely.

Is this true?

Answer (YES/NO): NO